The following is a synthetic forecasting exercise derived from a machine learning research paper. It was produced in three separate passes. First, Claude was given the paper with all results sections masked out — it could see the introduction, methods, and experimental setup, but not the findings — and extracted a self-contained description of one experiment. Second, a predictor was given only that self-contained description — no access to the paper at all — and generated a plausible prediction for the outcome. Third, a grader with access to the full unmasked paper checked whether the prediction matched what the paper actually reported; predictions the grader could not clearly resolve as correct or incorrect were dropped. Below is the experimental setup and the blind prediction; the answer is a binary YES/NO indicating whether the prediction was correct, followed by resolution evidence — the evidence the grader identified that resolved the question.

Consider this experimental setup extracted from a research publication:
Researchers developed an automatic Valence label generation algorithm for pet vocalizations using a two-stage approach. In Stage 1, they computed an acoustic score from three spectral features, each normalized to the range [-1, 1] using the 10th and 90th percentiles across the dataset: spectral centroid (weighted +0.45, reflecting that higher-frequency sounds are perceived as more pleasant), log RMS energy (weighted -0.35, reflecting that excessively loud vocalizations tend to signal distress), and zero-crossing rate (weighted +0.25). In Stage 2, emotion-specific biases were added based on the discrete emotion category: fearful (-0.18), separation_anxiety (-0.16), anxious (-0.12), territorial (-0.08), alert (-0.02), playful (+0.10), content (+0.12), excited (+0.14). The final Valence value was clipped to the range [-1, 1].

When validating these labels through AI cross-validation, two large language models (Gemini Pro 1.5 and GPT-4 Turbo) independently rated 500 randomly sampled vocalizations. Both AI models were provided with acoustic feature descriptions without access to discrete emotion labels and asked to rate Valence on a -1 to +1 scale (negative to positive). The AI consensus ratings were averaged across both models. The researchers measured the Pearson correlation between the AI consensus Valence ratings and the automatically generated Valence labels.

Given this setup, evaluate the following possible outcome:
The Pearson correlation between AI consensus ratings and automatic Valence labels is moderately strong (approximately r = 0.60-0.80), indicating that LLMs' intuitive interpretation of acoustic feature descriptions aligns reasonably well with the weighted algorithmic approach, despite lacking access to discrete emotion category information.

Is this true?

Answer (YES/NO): YES